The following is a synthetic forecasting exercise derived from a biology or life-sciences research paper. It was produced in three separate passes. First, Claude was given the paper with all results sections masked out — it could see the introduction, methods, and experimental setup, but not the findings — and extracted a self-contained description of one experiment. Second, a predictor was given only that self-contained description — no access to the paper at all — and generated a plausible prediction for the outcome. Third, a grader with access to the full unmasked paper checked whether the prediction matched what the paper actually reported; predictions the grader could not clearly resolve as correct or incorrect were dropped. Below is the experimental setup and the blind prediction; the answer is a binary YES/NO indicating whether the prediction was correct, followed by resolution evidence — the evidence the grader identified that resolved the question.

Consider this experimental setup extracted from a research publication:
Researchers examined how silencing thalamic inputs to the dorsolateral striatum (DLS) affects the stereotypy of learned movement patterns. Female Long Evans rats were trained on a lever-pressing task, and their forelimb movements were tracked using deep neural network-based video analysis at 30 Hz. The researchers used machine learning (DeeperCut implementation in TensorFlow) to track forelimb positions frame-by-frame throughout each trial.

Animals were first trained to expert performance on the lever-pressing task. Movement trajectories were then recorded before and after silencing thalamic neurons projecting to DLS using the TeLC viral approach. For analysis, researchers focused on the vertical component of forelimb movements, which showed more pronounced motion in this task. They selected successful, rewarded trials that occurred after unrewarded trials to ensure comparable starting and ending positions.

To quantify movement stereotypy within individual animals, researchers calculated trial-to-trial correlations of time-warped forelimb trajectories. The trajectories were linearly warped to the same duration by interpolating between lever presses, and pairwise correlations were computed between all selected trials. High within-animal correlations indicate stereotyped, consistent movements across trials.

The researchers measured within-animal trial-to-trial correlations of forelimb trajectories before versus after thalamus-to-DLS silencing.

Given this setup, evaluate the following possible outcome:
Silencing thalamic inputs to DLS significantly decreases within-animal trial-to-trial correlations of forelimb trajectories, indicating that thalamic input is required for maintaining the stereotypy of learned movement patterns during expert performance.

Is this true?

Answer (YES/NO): NO